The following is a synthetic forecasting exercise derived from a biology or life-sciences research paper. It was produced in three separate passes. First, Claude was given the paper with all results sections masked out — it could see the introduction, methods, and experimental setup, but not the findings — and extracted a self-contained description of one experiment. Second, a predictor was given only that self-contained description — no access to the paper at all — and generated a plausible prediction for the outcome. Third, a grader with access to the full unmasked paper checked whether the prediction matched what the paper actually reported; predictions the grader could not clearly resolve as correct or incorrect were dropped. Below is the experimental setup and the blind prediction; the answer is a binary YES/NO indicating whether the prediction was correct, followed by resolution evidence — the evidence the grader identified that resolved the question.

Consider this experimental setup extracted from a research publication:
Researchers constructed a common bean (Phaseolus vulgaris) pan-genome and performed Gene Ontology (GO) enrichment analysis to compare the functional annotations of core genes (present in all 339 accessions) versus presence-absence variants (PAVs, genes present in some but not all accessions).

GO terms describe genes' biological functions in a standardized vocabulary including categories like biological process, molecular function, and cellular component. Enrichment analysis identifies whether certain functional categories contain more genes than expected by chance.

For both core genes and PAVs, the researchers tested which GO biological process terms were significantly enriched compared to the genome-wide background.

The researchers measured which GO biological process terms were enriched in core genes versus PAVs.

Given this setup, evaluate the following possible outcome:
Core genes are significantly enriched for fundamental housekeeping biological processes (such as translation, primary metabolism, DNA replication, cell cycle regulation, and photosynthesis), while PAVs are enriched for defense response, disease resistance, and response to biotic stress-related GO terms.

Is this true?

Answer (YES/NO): NO